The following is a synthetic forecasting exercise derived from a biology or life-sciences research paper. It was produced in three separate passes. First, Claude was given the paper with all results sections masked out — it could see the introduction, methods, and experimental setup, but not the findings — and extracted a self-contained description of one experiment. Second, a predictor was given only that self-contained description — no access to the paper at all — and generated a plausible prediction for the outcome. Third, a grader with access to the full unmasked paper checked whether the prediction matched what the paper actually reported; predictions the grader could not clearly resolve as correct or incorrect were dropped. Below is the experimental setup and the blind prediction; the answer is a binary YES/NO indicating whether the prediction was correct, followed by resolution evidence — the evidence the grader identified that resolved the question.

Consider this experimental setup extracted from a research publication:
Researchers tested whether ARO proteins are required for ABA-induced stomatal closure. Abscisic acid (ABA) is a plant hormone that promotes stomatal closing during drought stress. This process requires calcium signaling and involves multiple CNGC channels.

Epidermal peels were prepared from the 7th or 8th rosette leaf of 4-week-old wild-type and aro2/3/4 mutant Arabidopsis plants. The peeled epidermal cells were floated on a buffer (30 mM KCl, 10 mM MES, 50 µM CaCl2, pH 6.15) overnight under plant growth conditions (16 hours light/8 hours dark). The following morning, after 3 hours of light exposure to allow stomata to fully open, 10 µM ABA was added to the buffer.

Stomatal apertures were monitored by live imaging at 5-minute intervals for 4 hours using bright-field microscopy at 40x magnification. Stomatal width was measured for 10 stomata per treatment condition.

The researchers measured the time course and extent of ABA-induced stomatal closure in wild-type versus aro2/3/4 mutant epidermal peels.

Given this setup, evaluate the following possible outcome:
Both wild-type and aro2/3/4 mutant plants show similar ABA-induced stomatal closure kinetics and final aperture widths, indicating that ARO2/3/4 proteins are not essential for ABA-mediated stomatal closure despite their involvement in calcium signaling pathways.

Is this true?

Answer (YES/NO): NO